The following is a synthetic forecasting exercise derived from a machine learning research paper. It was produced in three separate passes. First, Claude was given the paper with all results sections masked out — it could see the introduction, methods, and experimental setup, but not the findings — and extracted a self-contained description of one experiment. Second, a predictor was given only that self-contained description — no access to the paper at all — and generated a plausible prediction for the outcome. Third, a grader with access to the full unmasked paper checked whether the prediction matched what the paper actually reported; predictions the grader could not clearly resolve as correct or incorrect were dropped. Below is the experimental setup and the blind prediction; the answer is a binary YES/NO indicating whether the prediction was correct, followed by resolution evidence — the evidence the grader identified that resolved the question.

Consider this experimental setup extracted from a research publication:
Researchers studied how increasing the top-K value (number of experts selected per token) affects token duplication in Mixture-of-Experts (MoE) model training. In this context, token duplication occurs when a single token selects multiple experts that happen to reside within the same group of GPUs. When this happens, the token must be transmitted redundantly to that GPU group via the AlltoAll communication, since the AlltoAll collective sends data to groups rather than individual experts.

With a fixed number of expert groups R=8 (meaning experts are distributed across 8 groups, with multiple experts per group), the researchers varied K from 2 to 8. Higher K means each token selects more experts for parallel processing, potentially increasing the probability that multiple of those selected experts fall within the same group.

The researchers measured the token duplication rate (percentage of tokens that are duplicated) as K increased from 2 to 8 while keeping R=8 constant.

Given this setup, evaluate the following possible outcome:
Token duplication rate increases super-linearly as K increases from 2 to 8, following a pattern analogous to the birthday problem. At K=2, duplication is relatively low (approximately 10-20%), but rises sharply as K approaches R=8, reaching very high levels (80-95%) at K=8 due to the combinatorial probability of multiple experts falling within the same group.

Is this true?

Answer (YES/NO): NO